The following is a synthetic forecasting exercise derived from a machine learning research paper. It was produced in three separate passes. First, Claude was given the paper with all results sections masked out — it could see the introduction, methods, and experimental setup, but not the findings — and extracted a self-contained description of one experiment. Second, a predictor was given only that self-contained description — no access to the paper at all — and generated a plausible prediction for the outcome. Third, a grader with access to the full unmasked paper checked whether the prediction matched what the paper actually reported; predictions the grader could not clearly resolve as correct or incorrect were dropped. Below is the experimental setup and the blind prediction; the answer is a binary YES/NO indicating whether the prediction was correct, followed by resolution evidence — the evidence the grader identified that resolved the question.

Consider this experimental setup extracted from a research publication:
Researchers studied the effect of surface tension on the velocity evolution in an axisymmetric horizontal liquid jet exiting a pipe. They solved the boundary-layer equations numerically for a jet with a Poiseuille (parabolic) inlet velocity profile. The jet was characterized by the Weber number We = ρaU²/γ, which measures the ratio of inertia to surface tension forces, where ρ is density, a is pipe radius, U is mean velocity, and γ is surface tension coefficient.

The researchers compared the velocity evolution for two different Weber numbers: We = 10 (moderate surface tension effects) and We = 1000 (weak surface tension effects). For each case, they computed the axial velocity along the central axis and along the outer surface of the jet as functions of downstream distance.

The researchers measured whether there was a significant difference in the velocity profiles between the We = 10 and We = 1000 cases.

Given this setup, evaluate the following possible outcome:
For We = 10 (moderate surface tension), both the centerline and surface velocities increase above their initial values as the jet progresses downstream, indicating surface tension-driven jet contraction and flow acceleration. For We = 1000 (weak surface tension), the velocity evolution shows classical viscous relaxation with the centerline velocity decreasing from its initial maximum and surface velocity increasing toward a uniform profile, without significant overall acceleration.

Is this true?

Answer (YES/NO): NO